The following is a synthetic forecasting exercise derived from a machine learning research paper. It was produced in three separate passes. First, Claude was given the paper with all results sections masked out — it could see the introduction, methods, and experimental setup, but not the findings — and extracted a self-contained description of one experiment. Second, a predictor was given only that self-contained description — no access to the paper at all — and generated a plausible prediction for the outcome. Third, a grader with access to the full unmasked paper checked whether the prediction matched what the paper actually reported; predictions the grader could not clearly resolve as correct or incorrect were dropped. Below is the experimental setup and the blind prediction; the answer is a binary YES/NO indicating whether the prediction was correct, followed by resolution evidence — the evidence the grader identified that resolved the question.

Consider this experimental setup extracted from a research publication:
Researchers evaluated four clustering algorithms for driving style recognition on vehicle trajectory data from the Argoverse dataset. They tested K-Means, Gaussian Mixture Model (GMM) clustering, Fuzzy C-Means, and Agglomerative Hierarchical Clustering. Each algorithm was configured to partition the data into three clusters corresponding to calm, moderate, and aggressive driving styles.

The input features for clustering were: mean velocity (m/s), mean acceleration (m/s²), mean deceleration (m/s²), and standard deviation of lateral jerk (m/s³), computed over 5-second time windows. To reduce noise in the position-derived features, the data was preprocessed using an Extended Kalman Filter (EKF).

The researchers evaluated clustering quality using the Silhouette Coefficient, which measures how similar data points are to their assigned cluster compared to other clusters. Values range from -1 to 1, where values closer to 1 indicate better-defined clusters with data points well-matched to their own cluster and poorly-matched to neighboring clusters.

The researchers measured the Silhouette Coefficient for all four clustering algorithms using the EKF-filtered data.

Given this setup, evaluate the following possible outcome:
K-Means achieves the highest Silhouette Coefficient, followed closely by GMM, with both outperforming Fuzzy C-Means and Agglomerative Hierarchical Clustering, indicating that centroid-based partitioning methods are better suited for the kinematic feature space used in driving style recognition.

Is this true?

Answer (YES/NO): NO